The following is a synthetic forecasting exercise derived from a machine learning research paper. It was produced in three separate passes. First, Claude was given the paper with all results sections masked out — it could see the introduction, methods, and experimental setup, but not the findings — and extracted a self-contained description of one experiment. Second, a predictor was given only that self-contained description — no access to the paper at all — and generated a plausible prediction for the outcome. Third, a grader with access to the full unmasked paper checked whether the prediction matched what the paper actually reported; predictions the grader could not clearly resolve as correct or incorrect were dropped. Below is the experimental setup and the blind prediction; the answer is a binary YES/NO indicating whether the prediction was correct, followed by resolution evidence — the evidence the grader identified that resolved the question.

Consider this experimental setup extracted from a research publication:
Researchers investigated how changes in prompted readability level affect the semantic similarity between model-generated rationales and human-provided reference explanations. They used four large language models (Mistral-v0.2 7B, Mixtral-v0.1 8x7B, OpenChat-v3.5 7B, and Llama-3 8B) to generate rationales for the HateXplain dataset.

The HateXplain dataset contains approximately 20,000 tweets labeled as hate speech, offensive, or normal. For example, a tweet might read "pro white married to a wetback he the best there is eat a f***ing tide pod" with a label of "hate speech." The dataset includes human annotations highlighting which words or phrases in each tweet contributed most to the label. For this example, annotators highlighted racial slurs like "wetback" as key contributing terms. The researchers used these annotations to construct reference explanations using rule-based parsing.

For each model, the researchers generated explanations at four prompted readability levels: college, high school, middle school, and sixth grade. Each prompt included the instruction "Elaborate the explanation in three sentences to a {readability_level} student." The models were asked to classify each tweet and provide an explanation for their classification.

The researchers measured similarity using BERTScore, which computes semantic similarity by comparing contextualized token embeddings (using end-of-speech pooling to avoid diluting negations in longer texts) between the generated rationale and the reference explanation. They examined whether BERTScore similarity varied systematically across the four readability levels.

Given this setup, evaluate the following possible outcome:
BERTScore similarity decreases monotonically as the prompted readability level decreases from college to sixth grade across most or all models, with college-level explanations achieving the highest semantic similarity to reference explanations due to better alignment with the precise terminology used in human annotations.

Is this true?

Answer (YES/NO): NO